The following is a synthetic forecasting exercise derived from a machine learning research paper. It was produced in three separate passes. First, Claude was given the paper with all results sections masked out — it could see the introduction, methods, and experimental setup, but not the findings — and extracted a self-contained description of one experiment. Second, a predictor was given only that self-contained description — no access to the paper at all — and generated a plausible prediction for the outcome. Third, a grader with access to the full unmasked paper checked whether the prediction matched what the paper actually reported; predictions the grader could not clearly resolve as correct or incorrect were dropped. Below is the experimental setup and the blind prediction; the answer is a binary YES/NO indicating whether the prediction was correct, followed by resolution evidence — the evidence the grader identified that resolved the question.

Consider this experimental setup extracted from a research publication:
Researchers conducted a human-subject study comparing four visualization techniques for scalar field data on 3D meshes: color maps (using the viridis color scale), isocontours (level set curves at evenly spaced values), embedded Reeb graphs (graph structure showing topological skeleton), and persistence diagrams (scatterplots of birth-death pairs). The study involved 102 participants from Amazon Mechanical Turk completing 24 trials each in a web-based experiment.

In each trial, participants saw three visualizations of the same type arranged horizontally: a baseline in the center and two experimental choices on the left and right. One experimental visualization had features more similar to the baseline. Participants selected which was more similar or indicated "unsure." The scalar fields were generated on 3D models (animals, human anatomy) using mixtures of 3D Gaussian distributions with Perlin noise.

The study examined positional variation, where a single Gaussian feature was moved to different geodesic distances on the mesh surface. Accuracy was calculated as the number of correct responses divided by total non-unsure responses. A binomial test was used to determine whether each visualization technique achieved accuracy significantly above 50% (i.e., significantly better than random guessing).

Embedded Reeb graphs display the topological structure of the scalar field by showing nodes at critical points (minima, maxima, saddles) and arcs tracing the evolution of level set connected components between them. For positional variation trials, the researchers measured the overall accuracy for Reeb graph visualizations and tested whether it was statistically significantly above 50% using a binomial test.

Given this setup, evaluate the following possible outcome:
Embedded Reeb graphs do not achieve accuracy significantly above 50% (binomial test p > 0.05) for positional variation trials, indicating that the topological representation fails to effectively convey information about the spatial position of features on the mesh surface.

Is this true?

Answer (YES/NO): NO